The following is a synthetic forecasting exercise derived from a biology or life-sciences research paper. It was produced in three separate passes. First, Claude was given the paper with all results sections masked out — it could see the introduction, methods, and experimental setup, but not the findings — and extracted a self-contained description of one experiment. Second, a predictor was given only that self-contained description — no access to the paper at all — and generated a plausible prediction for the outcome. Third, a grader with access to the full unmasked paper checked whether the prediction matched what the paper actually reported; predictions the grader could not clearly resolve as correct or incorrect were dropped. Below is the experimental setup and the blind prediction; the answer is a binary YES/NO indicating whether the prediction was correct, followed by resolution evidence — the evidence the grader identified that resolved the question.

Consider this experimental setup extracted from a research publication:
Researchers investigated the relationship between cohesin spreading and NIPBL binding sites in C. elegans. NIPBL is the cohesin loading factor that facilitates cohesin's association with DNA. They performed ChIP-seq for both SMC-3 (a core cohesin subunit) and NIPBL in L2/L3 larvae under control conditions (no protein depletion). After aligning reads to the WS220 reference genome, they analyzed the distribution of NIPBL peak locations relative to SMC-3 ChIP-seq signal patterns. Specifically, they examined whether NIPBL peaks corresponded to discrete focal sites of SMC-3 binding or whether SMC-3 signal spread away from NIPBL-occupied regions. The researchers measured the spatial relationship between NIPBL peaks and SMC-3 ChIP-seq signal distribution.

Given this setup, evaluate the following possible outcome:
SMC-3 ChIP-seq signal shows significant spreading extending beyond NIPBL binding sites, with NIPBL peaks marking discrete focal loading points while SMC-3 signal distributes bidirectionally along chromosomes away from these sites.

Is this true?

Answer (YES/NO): YES